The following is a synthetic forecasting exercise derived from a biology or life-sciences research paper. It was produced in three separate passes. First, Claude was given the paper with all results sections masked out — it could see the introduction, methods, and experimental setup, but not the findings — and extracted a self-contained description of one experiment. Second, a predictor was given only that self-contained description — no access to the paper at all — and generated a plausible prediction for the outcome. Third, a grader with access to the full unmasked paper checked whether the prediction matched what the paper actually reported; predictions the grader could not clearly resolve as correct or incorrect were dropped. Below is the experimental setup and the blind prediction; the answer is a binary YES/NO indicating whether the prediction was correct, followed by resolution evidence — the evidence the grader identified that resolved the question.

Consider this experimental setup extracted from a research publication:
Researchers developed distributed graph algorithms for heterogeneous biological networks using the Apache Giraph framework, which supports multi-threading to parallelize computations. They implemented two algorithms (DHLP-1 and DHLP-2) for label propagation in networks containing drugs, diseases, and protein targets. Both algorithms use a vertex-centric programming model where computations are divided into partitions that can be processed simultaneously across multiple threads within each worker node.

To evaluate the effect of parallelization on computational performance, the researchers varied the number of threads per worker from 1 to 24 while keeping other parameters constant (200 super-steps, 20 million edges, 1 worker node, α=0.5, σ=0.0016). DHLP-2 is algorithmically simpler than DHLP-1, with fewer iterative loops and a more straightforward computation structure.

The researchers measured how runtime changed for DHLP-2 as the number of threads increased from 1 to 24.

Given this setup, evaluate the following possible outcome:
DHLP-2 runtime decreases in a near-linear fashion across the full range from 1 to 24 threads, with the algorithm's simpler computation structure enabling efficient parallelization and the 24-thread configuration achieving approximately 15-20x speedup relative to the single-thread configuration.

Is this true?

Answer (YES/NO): NO